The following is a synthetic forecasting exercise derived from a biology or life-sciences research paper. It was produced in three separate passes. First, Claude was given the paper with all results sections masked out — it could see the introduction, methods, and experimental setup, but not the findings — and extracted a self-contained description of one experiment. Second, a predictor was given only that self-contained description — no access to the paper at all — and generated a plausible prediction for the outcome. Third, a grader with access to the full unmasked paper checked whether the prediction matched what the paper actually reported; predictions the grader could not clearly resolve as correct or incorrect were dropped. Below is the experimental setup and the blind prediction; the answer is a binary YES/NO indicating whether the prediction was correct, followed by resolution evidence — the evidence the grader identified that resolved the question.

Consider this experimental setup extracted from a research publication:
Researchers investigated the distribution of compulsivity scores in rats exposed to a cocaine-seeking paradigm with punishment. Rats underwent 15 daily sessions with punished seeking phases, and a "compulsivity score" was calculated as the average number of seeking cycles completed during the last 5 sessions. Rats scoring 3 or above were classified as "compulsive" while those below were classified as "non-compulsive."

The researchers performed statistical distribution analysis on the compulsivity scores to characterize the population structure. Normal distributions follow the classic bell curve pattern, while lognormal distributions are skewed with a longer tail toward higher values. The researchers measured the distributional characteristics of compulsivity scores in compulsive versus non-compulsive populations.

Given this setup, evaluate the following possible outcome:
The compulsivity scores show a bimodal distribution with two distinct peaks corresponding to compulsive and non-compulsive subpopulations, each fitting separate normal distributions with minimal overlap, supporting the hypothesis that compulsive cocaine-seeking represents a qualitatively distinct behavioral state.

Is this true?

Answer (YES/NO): NO